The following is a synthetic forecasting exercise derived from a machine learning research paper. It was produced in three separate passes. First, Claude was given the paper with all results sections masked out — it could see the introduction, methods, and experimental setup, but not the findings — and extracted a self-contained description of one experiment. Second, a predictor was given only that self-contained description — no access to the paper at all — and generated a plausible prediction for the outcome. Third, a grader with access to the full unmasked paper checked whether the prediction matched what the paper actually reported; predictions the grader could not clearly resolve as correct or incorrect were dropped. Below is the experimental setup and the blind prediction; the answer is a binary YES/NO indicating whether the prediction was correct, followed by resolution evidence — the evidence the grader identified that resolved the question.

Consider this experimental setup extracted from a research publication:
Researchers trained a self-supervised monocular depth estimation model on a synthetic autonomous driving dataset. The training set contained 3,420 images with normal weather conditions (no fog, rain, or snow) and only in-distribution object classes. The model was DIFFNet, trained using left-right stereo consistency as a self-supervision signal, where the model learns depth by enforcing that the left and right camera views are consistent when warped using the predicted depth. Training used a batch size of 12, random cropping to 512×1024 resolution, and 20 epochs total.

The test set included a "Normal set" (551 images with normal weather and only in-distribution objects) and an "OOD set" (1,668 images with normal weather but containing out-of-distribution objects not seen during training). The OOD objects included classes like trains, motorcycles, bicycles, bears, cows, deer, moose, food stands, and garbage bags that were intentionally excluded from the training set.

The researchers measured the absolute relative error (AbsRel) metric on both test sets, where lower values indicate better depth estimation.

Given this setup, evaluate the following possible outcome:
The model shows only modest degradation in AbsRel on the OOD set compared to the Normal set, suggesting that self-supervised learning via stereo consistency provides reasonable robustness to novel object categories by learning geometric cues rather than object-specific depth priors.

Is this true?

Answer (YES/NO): NO